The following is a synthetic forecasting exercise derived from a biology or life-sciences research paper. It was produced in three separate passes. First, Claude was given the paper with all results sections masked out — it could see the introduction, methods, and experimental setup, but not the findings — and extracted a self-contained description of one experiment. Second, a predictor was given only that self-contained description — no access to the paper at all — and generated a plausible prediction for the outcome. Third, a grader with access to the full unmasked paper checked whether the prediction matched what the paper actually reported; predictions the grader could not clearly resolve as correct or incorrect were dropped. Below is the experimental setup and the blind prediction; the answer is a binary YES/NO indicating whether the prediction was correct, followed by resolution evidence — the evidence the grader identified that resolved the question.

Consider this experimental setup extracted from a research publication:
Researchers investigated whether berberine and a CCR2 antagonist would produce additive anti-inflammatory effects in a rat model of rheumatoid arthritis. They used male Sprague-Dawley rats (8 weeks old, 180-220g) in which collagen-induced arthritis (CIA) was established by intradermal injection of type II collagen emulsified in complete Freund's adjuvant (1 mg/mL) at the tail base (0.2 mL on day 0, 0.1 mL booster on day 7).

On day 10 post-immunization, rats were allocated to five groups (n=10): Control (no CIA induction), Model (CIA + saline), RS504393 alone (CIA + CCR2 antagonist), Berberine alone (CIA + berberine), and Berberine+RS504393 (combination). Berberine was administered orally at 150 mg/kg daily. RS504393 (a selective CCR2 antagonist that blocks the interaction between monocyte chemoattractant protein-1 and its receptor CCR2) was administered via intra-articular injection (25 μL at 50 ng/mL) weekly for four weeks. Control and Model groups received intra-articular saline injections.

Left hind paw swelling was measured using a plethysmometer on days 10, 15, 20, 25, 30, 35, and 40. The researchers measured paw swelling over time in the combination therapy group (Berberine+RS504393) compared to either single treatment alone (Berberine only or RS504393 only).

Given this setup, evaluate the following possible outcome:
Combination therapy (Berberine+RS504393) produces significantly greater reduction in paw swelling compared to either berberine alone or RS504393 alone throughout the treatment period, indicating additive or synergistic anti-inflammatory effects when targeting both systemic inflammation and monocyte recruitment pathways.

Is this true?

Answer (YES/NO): NO